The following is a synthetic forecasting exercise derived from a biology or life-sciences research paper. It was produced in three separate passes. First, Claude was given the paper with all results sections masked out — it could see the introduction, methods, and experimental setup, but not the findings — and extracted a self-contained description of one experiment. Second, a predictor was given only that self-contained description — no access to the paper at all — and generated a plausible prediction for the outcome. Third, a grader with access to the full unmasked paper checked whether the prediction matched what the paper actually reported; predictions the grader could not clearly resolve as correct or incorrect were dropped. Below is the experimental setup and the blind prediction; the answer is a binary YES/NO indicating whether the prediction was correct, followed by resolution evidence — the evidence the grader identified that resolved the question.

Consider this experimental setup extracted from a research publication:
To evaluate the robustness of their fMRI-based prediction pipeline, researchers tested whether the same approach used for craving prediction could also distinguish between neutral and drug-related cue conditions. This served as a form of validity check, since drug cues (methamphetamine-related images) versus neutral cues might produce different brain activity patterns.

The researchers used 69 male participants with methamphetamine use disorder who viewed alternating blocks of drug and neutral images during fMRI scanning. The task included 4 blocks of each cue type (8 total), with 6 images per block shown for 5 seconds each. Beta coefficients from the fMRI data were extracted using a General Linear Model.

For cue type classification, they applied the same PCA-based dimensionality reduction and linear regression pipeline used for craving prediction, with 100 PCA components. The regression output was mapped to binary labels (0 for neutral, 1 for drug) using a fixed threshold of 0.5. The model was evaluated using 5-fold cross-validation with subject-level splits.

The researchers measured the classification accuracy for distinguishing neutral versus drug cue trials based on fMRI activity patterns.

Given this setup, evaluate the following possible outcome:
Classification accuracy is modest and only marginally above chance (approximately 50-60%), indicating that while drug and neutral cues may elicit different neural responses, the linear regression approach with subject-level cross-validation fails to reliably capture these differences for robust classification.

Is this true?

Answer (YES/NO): NO